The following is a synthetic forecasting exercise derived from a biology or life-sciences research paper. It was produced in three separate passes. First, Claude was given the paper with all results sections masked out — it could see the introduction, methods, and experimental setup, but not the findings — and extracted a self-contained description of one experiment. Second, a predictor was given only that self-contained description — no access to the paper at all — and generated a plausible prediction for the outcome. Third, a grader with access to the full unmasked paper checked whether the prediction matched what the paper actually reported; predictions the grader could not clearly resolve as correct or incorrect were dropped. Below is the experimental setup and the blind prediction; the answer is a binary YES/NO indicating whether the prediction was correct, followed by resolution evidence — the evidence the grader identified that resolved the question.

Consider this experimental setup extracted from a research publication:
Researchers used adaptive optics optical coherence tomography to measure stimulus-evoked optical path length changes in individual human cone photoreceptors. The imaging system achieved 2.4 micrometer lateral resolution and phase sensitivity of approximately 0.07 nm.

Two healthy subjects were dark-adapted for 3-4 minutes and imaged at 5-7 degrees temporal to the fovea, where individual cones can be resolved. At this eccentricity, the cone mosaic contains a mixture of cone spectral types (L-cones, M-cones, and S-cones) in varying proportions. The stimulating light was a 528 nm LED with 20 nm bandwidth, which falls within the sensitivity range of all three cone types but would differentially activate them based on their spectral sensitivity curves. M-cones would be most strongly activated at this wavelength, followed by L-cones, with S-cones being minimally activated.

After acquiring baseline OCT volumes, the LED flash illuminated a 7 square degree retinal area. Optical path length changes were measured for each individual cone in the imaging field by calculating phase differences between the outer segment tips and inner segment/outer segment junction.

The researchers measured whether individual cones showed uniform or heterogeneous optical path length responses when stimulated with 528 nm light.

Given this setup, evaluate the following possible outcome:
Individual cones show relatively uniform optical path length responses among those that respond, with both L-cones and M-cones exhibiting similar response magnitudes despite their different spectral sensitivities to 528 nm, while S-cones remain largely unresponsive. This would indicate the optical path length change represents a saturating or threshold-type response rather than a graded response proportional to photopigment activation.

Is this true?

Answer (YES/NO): YES